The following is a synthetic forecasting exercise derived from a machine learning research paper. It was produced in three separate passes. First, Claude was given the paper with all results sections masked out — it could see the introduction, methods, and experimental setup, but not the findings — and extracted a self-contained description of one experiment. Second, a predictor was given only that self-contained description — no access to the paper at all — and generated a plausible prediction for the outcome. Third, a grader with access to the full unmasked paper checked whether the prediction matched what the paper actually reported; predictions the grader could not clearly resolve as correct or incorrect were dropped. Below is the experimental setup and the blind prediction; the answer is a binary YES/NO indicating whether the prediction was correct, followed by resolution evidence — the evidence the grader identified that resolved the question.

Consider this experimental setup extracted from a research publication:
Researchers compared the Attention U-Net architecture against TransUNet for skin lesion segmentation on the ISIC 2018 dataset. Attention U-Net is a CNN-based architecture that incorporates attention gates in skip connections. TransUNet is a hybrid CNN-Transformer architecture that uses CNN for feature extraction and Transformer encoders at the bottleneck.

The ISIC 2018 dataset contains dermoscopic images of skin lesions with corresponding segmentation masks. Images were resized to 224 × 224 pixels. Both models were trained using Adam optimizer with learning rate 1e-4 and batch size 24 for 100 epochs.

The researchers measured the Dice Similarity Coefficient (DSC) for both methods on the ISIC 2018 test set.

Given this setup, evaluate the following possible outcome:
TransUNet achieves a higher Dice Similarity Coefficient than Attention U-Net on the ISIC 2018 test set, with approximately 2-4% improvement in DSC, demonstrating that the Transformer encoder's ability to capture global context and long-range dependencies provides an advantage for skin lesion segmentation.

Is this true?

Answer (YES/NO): NO